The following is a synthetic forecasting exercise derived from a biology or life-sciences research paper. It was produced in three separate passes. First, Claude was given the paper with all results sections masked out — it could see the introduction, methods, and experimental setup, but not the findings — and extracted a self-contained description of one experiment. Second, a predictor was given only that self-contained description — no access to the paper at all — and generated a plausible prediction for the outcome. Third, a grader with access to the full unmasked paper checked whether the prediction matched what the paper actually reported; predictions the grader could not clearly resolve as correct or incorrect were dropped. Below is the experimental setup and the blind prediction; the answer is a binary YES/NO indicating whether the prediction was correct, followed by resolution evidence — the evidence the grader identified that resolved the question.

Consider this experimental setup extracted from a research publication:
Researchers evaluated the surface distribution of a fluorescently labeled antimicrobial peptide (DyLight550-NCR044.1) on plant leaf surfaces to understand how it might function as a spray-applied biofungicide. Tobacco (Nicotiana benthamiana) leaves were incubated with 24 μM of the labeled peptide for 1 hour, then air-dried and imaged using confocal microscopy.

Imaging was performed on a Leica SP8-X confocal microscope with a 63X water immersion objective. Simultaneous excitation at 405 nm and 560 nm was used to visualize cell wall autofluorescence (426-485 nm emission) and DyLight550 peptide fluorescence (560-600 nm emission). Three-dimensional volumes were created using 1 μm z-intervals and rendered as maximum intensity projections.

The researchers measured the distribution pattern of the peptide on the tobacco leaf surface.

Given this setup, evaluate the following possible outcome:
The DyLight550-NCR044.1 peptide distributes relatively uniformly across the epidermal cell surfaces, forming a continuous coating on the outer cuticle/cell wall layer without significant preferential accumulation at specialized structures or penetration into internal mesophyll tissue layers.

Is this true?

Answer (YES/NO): NO